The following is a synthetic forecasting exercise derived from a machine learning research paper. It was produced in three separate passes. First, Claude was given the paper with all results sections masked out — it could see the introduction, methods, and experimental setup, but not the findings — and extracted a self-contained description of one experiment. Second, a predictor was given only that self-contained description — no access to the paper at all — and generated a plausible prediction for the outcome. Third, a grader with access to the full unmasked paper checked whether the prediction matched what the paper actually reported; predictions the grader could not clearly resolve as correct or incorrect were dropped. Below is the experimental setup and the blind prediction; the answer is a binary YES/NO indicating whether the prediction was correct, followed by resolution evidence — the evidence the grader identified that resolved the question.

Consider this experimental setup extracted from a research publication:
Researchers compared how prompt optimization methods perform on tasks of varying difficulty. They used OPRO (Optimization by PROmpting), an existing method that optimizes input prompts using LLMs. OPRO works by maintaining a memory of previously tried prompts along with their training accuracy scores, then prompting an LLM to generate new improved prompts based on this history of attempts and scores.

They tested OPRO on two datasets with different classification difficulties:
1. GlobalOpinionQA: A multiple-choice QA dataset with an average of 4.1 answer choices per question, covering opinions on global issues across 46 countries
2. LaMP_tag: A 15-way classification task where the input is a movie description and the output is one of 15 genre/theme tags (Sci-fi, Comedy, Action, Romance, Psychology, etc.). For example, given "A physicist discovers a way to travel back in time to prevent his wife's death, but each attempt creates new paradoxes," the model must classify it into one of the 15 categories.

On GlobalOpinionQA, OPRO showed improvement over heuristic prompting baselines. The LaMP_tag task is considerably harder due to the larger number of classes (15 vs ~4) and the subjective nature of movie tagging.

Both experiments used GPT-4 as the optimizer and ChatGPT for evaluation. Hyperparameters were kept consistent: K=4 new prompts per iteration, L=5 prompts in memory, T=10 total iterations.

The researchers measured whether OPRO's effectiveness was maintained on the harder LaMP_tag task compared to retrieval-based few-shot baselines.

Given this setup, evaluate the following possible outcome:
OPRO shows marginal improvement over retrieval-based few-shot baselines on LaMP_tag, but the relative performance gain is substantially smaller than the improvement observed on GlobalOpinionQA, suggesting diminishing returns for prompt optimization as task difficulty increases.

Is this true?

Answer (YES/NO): NO